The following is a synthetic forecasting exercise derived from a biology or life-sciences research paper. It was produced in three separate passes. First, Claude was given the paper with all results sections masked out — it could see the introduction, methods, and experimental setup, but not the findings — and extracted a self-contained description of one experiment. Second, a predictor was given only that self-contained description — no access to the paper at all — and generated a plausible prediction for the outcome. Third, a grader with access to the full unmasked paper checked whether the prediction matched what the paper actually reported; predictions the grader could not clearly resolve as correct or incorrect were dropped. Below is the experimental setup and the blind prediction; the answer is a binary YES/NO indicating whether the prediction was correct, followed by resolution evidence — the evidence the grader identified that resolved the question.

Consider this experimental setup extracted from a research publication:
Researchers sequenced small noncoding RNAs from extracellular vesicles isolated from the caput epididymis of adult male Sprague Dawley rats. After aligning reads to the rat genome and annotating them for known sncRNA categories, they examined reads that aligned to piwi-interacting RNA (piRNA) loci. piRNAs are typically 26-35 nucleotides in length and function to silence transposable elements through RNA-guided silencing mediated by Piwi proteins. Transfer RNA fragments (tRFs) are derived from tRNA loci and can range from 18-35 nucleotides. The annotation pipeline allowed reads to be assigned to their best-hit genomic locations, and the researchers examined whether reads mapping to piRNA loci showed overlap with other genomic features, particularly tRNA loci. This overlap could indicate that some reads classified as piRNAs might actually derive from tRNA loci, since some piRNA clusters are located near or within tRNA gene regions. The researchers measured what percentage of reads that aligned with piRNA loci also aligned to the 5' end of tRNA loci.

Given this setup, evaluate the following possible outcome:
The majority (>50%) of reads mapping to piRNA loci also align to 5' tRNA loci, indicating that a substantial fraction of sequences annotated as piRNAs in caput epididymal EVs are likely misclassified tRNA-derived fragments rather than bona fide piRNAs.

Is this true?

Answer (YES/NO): YES